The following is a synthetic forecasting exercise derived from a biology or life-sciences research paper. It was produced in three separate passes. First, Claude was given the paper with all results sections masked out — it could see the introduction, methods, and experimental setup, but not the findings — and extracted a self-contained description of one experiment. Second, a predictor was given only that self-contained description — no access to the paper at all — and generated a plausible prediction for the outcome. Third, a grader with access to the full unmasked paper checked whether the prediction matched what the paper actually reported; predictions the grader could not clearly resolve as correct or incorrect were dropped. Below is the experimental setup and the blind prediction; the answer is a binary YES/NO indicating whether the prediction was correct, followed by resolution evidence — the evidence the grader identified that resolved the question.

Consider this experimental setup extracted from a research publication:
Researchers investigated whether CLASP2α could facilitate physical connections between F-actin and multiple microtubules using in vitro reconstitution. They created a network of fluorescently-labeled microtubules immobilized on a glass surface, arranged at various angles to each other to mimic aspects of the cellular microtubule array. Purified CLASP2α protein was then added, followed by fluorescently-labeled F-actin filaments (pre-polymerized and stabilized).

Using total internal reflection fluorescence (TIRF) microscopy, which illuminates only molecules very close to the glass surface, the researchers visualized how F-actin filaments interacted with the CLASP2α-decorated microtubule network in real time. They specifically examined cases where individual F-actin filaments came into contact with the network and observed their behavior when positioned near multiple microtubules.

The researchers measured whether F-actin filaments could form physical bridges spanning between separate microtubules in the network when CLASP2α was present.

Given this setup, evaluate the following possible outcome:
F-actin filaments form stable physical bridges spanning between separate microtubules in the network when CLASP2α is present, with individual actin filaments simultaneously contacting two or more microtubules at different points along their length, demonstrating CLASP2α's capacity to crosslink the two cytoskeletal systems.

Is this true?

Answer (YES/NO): YES